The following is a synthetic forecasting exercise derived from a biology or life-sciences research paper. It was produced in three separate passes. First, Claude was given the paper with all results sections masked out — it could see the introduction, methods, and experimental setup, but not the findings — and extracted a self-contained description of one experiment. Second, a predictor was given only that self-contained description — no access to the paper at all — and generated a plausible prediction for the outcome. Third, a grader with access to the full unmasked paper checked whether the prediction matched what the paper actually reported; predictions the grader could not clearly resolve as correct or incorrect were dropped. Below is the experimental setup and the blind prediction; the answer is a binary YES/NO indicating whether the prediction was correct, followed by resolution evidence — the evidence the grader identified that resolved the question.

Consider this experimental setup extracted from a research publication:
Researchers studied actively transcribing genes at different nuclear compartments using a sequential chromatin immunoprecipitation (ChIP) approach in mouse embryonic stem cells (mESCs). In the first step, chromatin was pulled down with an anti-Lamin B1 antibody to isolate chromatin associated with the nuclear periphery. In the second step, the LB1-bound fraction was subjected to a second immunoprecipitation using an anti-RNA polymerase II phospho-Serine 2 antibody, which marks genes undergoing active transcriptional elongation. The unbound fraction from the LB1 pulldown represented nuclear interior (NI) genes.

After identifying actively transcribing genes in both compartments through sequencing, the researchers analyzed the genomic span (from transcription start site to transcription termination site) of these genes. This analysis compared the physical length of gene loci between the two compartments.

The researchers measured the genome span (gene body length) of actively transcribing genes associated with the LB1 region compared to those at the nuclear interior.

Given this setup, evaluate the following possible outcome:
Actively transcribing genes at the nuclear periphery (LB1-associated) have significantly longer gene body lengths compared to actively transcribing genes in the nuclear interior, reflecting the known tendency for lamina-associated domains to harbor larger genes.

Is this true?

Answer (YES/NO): YES